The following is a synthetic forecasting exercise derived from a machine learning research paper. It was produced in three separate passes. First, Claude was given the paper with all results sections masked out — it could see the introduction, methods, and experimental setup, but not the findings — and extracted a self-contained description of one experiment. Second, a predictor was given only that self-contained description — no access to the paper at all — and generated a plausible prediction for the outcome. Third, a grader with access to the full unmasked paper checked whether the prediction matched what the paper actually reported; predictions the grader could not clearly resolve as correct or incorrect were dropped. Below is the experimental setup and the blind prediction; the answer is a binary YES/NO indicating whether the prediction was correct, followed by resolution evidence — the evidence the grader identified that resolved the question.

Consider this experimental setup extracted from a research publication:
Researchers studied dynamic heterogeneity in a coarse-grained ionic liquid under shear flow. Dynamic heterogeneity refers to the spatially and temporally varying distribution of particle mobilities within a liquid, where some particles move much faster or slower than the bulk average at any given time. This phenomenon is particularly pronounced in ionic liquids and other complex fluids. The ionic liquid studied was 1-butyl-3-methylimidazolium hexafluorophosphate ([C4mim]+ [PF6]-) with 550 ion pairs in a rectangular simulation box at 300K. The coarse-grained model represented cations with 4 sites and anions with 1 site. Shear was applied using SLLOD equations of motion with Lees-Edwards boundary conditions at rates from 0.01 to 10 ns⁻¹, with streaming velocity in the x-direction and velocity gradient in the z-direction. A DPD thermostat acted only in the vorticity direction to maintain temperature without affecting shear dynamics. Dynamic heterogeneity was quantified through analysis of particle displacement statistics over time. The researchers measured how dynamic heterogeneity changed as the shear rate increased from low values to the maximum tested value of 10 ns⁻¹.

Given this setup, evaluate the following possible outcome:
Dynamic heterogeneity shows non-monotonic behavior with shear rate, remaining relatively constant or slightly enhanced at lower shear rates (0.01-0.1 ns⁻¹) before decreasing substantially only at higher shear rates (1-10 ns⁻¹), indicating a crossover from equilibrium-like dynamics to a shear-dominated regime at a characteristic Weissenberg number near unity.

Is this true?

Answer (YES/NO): NO